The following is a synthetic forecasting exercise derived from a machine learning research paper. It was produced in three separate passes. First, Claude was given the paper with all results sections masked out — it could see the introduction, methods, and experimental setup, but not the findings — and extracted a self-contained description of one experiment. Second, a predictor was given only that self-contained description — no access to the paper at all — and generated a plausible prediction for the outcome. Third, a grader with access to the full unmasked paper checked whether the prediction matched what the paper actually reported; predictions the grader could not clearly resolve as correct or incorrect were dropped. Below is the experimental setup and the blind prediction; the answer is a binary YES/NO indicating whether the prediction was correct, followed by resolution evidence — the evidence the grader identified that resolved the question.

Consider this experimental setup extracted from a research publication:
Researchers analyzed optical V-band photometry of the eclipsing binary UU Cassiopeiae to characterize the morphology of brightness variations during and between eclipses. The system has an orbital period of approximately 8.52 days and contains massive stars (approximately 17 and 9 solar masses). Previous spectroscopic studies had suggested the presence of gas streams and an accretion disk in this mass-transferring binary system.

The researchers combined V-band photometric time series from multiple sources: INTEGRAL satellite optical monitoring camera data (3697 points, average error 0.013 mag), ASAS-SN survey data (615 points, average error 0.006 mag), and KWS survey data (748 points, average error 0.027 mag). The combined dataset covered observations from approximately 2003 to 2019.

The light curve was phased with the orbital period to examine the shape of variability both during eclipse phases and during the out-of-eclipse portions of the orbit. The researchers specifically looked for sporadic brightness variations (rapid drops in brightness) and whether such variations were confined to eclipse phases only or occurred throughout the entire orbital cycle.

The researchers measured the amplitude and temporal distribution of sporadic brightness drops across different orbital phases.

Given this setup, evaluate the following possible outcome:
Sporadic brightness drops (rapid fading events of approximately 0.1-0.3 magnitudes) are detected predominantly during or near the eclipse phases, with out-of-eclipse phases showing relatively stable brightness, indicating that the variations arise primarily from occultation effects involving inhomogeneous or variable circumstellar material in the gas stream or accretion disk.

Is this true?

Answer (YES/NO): NO